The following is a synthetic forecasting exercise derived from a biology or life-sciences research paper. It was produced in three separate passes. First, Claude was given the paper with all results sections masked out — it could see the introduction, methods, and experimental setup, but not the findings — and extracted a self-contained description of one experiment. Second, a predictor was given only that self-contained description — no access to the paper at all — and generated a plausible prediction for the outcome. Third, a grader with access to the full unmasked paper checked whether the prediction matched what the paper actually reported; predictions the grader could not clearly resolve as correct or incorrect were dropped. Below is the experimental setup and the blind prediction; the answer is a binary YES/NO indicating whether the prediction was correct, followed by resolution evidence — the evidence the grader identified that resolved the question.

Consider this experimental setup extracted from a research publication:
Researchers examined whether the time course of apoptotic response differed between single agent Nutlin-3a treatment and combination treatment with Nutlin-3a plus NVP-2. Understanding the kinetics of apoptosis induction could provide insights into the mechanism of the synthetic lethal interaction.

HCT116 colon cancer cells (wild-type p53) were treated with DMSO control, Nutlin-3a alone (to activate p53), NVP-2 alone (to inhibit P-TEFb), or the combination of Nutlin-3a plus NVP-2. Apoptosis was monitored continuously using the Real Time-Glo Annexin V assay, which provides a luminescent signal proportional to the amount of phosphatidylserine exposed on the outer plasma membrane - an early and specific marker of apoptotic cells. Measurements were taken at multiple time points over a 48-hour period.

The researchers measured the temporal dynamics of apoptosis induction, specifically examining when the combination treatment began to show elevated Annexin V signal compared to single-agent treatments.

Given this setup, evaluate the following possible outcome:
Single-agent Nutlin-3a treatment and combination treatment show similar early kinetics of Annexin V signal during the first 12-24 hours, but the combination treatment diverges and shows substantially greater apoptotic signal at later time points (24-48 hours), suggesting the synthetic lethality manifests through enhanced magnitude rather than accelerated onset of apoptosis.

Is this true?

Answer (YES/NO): NO